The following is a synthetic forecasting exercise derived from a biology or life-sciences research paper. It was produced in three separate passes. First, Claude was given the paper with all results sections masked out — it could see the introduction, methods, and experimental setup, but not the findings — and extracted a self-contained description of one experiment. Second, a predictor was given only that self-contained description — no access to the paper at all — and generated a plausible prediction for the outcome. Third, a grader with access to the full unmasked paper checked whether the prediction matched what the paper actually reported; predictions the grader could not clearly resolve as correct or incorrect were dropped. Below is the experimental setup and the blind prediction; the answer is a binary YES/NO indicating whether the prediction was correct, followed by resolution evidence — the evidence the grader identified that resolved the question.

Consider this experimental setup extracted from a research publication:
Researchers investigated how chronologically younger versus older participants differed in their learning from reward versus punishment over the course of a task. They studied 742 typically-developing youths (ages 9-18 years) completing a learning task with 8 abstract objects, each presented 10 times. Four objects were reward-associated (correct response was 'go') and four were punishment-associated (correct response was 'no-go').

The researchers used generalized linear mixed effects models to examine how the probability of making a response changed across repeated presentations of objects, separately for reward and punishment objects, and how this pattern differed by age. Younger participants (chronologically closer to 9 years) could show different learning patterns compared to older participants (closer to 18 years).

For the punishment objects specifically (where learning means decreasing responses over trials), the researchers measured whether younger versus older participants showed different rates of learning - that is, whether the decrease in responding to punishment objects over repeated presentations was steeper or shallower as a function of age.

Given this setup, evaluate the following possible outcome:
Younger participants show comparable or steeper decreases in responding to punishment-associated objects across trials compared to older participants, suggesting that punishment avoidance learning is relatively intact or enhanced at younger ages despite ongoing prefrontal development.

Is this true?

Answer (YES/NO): NO